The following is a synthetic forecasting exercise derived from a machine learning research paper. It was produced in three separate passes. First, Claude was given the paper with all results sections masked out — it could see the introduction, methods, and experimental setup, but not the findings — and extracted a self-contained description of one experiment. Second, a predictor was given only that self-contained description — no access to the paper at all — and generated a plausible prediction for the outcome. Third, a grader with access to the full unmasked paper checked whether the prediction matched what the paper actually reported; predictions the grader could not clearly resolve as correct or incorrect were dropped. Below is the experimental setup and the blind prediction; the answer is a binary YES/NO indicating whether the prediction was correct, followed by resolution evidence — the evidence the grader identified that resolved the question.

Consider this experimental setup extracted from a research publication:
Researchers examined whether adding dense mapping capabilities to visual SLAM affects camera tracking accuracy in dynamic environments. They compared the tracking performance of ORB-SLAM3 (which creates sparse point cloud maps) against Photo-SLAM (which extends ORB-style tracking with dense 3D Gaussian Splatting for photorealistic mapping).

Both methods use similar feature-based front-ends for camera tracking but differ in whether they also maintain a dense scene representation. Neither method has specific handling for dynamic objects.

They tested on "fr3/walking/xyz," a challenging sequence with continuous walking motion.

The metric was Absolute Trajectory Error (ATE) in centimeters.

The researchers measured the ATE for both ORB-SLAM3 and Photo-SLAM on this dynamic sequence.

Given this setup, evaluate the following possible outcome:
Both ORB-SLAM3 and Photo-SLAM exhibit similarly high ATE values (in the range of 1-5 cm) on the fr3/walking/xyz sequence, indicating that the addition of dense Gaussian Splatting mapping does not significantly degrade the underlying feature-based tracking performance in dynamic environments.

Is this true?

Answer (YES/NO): NO